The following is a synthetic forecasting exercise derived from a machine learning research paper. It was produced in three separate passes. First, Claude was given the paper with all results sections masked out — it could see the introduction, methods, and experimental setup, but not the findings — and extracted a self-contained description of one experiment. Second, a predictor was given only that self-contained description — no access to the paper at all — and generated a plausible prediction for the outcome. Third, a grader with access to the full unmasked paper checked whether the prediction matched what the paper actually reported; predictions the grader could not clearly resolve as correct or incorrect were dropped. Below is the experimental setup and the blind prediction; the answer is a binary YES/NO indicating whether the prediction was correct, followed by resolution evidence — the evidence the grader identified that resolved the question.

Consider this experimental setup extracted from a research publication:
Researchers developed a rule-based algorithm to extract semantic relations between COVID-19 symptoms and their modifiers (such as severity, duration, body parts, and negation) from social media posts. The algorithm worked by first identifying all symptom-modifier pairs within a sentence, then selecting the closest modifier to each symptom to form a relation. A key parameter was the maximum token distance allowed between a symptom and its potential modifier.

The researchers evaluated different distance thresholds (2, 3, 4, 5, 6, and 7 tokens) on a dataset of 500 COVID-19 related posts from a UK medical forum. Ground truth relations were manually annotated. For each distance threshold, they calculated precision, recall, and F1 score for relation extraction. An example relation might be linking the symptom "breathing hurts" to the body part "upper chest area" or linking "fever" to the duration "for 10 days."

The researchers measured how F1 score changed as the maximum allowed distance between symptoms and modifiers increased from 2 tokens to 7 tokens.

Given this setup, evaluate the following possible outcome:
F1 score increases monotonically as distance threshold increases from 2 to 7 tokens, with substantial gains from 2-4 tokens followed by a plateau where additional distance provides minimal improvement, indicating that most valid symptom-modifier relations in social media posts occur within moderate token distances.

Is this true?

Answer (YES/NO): YES